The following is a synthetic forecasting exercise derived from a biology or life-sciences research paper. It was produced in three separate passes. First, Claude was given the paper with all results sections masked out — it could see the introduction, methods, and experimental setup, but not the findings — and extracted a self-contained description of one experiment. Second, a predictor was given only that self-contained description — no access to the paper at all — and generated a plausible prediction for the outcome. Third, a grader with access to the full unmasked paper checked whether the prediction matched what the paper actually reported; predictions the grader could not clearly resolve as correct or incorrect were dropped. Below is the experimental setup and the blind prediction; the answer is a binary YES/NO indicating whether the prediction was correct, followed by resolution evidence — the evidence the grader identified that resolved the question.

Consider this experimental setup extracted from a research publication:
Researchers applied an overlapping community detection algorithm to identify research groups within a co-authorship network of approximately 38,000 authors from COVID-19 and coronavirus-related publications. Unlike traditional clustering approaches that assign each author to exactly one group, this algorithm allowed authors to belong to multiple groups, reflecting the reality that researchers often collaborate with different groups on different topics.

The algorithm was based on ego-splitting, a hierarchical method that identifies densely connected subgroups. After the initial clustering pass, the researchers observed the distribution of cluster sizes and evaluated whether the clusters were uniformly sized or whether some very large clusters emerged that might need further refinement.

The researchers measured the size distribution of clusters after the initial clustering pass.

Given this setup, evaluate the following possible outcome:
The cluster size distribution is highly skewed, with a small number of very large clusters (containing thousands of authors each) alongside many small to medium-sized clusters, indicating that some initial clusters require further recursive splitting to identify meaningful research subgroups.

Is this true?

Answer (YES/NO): NO